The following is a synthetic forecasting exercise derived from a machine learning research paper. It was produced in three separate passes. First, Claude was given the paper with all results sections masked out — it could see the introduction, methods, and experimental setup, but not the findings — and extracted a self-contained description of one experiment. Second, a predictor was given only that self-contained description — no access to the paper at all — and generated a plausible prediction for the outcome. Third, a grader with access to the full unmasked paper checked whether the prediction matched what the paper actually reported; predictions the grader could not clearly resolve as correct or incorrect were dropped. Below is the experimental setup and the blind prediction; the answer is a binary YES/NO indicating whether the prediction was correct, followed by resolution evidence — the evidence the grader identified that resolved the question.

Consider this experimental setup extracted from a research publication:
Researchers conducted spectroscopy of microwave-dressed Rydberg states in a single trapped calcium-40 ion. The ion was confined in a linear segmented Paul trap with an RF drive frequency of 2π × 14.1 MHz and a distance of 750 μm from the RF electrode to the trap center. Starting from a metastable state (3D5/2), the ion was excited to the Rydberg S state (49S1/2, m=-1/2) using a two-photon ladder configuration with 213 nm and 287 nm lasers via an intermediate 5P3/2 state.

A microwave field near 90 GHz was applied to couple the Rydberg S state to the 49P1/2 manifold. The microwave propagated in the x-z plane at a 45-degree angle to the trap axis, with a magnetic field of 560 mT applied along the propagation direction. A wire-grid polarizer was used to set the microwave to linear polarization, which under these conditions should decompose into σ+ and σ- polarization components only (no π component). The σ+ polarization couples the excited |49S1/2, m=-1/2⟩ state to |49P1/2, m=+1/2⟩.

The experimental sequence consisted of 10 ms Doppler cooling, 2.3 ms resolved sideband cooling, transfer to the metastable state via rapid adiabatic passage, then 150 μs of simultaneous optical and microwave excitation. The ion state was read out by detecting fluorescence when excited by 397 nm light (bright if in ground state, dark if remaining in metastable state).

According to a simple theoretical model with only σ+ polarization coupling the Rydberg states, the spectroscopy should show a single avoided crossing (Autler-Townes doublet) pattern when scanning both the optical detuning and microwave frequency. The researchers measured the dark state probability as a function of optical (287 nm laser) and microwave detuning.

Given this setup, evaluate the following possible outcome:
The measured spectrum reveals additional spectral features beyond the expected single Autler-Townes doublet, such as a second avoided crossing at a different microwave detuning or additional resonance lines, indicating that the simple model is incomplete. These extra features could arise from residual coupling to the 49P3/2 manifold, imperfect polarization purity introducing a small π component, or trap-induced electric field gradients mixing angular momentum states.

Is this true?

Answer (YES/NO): YES